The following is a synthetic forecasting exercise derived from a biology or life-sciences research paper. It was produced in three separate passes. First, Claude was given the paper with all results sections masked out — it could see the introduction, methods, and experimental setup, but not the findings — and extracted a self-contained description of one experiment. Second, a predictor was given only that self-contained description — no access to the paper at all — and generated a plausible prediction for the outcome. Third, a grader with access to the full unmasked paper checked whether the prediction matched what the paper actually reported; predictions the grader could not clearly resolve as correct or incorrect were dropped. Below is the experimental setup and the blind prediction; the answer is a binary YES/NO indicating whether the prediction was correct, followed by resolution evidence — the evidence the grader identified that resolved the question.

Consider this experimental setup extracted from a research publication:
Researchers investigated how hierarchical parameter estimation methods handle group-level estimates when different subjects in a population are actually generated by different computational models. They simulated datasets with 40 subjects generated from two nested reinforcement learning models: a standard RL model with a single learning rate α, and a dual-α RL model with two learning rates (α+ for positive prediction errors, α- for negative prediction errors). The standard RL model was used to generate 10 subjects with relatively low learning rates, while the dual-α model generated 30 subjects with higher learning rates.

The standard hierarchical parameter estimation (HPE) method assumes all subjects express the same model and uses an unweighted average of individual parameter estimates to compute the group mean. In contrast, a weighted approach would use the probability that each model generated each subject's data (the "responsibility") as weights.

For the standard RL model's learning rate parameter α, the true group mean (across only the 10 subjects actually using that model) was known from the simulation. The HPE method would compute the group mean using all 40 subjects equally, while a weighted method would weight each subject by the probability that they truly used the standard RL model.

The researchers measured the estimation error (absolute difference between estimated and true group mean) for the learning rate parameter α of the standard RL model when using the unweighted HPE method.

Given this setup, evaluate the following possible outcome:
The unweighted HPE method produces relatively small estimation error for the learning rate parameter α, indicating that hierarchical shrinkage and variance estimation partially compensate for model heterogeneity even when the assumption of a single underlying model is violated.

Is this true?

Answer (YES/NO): NO